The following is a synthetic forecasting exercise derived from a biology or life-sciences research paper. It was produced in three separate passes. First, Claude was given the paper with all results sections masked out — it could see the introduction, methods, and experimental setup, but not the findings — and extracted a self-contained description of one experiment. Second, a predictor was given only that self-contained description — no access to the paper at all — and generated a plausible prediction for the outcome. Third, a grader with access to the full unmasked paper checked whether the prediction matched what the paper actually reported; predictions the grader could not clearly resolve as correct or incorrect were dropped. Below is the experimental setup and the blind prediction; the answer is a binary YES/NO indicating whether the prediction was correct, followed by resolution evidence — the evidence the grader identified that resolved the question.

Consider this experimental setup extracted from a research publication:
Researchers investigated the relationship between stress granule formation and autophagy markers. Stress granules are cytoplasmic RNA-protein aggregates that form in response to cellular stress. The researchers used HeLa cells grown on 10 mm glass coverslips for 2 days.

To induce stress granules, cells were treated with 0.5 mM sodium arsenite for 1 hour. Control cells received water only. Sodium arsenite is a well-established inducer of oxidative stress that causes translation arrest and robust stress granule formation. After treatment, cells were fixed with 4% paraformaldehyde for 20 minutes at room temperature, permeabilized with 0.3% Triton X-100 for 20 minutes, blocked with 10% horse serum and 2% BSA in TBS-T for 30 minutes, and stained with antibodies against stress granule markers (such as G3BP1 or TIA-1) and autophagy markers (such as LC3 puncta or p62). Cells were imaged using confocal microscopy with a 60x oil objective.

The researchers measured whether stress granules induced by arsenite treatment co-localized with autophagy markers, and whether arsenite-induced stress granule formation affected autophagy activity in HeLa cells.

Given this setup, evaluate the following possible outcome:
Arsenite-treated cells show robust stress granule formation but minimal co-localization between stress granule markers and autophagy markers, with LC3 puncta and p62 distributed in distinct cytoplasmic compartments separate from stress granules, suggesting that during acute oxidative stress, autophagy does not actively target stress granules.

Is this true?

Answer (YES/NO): YES